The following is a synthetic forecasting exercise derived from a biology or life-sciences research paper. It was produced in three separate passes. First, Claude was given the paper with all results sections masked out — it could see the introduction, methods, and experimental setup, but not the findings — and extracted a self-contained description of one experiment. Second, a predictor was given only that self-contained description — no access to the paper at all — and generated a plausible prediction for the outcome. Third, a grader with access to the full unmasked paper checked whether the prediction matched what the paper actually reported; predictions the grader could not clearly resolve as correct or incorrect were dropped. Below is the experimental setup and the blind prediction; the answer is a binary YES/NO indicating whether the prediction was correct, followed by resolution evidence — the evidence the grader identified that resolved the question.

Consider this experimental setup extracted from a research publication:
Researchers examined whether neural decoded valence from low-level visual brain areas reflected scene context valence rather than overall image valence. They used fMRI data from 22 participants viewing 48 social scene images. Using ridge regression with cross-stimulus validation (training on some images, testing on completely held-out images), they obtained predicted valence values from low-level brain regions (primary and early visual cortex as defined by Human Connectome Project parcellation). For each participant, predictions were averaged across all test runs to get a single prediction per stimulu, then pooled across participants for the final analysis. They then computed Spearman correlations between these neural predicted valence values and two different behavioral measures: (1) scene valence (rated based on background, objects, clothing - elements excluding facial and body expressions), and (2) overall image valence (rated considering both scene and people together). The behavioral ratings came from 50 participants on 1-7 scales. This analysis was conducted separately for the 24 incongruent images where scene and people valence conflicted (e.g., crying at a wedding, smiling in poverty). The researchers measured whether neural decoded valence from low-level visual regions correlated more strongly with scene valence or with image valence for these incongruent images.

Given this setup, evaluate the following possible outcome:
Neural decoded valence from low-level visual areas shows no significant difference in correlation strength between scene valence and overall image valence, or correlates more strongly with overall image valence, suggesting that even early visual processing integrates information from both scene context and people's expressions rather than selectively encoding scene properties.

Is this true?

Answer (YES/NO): NO